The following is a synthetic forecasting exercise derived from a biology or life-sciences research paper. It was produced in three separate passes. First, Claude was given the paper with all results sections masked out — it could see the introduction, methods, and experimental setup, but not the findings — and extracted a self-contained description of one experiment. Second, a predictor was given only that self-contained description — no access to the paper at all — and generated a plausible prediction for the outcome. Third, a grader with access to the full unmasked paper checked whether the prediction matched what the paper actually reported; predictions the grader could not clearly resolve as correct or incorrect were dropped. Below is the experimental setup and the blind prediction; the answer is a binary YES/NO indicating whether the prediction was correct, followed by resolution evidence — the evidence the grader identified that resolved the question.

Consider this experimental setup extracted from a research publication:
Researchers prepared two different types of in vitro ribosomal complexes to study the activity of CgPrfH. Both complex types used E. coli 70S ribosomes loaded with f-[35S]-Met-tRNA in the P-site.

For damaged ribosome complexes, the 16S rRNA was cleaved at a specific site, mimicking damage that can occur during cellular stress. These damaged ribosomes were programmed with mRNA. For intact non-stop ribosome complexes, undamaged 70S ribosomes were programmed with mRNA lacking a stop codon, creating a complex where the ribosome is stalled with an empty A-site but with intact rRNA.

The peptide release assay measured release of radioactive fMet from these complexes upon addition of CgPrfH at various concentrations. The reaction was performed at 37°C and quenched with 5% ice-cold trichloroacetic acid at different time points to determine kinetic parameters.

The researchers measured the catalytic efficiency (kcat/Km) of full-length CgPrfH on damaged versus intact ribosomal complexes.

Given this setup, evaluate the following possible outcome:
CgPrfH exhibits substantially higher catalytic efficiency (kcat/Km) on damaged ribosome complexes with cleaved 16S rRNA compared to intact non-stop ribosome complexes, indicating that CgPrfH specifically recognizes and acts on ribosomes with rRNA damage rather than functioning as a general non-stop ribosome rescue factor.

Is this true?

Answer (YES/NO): NO